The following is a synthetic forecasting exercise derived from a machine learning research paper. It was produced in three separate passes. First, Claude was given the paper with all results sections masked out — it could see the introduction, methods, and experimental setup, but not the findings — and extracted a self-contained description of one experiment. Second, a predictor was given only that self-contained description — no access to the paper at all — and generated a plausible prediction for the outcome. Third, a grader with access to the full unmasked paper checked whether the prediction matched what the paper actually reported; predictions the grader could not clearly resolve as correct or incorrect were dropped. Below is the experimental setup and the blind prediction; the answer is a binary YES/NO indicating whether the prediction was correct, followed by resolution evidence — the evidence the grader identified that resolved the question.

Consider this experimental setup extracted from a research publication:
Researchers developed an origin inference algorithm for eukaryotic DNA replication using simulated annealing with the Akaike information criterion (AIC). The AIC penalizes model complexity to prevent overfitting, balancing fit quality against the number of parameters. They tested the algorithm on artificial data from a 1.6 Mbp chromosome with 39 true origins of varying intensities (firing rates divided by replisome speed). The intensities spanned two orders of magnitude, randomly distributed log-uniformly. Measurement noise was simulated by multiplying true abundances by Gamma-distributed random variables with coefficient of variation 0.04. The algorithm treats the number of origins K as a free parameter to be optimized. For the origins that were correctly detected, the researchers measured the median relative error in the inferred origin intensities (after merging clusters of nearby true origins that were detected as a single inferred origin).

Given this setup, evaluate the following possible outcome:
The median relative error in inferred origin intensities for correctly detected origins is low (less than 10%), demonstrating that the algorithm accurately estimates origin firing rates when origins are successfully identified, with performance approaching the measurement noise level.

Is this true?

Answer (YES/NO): NO